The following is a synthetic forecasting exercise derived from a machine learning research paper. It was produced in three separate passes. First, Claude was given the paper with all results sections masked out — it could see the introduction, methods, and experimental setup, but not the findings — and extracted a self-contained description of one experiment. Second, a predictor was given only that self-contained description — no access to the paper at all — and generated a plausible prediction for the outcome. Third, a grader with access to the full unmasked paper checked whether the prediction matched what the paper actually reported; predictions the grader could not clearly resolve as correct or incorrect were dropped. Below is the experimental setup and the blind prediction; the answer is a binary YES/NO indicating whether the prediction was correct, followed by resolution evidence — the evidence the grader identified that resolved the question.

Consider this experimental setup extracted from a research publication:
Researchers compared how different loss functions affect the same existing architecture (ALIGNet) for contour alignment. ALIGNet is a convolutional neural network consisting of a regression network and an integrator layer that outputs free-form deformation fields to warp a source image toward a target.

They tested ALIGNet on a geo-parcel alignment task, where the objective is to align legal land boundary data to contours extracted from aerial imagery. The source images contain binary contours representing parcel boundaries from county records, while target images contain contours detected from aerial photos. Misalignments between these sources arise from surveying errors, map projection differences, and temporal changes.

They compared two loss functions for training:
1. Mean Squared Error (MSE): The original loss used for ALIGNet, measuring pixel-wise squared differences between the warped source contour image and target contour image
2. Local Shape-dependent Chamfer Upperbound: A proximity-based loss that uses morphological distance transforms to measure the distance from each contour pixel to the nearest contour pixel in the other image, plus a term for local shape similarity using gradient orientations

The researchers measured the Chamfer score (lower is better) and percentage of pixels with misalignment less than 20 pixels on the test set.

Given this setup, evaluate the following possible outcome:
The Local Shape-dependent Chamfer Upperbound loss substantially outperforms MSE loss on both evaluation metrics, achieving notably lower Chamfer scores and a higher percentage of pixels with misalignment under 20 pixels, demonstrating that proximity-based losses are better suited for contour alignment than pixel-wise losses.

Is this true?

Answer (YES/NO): NO